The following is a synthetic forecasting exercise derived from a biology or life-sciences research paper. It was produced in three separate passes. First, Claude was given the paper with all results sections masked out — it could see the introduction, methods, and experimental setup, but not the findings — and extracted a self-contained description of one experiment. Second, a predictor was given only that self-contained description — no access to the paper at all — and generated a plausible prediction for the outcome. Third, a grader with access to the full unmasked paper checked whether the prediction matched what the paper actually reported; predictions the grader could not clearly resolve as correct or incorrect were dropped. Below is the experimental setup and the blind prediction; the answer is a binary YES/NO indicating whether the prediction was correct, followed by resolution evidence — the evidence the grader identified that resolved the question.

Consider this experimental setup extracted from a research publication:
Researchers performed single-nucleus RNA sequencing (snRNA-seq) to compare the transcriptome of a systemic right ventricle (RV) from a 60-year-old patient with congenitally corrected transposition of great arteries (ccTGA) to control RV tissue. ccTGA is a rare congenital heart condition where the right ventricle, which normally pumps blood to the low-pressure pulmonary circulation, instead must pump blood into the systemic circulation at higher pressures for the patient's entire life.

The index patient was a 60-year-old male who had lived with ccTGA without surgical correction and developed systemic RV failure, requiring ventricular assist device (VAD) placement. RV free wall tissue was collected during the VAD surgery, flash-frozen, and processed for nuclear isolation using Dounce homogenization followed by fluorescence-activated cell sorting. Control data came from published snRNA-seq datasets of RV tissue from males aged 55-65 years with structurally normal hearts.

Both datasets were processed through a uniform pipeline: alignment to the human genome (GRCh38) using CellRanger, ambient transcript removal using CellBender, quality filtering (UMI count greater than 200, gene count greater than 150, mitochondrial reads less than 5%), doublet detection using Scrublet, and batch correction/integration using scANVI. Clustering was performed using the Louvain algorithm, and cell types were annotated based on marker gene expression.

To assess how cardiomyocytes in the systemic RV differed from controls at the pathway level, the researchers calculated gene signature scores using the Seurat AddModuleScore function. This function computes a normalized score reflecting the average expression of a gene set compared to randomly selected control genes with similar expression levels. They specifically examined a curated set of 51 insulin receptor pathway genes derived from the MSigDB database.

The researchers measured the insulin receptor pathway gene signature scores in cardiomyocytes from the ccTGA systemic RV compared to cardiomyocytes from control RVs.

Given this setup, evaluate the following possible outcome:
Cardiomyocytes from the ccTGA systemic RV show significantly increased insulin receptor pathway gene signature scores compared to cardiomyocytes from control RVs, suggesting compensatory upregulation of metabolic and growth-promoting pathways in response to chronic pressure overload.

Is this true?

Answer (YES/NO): YES